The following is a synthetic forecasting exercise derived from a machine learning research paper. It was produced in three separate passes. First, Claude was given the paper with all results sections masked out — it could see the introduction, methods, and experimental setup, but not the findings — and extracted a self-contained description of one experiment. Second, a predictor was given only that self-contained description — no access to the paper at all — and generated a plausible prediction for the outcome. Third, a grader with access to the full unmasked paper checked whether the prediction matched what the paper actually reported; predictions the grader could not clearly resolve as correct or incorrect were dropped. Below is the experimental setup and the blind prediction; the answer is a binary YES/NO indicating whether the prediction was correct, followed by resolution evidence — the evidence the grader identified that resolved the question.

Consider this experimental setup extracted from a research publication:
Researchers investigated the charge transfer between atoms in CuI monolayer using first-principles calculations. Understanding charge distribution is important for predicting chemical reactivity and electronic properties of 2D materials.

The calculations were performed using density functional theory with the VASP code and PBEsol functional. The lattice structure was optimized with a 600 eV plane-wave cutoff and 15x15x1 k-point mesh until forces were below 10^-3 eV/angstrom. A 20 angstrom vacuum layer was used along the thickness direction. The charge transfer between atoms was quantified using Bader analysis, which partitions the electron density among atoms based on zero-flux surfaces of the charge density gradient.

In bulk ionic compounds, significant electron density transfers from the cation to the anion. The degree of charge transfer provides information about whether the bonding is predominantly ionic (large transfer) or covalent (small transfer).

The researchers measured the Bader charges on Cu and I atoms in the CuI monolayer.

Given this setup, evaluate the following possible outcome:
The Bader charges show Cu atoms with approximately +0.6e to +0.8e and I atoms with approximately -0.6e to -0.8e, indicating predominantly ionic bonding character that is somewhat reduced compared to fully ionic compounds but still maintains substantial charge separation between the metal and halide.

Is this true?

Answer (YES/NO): NO